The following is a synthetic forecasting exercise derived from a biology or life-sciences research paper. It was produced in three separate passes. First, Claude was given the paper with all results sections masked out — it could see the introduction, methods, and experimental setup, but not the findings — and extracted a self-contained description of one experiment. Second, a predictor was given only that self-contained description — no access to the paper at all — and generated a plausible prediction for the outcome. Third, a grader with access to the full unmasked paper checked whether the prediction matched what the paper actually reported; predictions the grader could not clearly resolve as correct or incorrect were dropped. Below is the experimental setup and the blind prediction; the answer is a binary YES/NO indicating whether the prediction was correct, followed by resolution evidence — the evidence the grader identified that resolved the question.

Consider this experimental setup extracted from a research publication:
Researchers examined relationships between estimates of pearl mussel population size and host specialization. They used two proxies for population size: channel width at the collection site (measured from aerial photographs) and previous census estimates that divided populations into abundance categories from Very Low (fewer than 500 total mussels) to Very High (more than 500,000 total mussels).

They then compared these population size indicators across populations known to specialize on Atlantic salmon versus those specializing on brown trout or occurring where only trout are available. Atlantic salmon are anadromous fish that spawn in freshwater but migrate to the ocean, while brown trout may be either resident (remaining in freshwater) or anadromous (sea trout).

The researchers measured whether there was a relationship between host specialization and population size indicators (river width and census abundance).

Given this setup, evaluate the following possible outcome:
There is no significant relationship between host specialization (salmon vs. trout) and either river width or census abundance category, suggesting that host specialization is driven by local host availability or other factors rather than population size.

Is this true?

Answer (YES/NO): NO